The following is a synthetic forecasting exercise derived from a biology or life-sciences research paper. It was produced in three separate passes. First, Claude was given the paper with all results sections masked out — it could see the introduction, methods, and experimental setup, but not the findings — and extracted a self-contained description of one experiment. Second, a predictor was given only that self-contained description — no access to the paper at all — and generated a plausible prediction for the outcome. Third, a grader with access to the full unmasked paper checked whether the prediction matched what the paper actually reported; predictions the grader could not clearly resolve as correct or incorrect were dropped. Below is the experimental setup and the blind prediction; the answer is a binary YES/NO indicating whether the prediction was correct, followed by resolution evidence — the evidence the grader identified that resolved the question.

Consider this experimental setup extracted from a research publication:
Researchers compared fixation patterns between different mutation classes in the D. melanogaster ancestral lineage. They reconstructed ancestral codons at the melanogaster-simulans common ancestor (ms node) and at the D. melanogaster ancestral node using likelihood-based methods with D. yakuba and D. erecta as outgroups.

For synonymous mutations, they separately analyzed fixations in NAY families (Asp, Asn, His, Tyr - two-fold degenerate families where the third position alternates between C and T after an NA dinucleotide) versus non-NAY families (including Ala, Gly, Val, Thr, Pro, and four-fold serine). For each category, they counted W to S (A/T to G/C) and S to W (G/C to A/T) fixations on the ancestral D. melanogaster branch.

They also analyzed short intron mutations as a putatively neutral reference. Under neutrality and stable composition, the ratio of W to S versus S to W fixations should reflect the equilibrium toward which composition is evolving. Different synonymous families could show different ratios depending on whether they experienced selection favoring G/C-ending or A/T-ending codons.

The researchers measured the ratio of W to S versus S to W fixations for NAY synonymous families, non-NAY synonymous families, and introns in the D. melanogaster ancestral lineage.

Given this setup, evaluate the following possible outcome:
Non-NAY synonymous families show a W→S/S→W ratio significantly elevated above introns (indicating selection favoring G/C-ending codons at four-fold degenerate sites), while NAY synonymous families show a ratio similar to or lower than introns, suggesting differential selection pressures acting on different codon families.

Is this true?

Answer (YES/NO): NO